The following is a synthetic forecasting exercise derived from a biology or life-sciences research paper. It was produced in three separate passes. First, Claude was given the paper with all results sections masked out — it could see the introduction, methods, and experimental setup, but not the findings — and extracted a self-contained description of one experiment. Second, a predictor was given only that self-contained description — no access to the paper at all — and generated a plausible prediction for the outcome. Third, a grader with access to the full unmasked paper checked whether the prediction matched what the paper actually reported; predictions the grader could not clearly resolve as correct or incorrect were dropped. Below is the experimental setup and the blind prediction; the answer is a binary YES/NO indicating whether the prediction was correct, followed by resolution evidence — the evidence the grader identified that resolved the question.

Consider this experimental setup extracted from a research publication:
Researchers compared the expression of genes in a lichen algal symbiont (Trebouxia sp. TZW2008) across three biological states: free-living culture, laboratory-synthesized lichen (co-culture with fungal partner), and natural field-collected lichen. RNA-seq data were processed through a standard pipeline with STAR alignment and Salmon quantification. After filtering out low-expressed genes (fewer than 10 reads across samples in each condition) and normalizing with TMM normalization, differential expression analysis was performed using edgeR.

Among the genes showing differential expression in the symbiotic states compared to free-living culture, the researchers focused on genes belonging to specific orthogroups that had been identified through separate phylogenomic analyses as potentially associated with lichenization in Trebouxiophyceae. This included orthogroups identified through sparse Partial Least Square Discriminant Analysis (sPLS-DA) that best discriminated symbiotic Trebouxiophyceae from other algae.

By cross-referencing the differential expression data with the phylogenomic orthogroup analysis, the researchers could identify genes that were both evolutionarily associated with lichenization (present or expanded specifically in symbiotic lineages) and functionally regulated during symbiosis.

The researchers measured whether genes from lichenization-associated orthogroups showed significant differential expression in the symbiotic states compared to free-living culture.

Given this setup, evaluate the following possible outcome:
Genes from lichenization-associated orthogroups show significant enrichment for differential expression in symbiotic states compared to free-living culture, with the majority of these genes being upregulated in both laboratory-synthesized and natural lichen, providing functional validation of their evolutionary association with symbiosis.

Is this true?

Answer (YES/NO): NO